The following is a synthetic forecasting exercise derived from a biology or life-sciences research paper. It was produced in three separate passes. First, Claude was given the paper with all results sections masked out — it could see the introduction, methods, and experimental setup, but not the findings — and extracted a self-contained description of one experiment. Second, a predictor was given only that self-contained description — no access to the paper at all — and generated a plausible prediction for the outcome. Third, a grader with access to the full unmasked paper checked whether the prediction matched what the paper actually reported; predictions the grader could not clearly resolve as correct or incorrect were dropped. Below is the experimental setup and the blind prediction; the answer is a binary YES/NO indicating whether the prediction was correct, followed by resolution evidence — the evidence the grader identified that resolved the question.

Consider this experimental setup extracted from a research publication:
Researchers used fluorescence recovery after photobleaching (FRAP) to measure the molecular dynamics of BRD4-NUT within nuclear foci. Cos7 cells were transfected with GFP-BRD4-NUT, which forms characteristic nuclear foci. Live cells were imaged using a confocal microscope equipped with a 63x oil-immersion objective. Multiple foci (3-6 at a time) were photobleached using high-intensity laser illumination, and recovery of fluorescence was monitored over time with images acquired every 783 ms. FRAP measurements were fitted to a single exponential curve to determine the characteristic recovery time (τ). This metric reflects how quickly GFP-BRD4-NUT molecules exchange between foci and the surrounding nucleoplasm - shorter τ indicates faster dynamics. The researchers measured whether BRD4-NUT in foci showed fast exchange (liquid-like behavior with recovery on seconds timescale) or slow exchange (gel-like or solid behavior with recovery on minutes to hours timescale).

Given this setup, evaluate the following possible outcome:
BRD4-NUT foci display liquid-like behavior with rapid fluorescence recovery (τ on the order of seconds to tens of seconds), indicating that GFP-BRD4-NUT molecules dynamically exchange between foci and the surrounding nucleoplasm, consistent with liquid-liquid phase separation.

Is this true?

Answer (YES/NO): YES